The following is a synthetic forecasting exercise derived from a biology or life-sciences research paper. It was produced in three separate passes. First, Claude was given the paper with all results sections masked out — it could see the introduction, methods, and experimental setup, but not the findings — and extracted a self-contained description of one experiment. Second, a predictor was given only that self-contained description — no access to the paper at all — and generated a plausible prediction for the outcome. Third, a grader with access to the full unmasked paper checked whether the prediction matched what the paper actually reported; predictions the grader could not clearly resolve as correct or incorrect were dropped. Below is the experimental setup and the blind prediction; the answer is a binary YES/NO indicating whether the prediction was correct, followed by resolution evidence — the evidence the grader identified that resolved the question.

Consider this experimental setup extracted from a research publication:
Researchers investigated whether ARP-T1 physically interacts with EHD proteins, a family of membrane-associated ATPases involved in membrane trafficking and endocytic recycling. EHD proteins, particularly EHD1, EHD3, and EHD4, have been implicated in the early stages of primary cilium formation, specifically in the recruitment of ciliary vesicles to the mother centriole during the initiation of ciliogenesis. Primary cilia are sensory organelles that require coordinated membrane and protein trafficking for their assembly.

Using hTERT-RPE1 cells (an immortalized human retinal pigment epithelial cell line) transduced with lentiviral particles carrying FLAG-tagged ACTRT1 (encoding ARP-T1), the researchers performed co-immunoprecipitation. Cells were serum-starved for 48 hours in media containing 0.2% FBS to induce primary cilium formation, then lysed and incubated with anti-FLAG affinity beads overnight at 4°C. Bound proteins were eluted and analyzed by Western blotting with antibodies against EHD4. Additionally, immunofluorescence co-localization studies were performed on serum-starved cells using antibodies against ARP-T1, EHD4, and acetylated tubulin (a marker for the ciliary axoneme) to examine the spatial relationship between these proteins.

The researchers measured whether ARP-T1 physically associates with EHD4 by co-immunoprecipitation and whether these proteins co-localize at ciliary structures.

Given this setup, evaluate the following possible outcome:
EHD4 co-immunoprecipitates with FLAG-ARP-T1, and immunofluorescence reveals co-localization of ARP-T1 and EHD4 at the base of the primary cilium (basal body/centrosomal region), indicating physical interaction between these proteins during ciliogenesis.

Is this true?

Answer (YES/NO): YES